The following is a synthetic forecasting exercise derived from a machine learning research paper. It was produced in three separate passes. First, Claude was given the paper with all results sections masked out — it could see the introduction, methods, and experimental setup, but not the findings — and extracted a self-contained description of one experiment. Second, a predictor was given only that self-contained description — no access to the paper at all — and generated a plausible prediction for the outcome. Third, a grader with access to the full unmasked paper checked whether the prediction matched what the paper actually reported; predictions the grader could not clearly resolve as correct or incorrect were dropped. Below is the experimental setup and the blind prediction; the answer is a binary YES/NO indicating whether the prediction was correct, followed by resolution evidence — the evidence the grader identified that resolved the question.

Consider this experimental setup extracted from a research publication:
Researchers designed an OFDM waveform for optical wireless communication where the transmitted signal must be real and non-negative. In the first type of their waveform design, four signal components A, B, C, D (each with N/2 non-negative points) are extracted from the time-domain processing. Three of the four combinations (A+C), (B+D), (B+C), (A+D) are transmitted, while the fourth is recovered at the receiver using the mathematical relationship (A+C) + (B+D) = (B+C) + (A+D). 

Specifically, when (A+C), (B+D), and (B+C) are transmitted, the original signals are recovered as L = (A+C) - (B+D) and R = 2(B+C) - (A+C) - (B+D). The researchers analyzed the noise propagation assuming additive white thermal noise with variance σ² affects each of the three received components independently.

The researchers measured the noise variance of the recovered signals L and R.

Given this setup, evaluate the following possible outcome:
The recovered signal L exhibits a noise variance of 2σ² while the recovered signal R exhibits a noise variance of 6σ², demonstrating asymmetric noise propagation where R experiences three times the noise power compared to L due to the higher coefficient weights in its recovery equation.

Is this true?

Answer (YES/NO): YES